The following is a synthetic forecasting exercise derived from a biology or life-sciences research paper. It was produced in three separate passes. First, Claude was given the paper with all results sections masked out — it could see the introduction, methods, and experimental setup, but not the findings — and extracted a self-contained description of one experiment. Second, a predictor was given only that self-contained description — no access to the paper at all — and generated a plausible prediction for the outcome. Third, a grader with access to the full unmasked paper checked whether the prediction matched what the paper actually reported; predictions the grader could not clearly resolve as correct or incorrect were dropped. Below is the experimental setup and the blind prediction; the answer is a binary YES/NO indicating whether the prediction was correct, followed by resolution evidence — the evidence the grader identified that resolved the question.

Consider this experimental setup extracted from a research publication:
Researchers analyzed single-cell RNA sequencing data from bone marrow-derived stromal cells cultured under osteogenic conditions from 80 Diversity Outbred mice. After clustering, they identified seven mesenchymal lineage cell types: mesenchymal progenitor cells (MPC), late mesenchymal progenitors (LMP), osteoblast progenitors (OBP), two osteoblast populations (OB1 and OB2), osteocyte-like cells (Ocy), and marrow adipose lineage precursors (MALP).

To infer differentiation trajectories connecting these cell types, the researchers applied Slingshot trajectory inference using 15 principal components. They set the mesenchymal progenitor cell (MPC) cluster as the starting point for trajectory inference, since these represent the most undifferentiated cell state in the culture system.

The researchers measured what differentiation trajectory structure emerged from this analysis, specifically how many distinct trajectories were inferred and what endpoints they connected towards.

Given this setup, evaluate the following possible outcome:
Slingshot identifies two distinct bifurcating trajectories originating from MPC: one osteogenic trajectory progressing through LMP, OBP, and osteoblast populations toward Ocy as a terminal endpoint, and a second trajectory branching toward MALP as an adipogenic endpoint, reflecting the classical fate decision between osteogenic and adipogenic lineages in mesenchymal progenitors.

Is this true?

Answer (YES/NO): NO